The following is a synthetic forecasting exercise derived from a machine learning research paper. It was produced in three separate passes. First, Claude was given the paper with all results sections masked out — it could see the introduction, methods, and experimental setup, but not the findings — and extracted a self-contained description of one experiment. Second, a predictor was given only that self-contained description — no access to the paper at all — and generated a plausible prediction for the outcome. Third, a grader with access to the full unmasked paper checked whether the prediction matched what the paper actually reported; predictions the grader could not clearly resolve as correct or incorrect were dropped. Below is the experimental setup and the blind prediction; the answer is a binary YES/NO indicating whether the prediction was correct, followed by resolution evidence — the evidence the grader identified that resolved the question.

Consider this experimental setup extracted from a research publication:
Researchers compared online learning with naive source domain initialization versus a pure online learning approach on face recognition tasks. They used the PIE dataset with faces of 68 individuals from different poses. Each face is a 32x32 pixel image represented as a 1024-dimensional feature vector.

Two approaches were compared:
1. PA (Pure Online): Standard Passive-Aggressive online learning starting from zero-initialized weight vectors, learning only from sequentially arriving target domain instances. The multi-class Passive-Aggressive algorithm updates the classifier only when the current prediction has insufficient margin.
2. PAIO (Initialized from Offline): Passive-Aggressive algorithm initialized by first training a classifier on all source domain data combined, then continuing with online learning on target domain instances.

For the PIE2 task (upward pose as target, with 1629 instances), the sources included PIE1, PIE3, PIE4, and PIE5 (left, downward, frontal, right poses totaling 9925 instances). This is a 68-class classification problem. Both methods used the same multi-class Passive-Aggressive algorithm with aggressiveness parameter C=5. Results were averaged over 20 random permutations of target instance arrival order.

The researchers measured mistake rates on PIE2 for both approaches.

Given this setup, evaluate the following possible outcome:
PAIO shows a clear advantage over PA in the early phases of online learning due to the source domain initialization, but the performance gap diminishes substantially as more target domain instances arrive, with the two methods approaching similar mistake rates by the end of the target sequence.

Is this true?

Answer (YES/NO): NO